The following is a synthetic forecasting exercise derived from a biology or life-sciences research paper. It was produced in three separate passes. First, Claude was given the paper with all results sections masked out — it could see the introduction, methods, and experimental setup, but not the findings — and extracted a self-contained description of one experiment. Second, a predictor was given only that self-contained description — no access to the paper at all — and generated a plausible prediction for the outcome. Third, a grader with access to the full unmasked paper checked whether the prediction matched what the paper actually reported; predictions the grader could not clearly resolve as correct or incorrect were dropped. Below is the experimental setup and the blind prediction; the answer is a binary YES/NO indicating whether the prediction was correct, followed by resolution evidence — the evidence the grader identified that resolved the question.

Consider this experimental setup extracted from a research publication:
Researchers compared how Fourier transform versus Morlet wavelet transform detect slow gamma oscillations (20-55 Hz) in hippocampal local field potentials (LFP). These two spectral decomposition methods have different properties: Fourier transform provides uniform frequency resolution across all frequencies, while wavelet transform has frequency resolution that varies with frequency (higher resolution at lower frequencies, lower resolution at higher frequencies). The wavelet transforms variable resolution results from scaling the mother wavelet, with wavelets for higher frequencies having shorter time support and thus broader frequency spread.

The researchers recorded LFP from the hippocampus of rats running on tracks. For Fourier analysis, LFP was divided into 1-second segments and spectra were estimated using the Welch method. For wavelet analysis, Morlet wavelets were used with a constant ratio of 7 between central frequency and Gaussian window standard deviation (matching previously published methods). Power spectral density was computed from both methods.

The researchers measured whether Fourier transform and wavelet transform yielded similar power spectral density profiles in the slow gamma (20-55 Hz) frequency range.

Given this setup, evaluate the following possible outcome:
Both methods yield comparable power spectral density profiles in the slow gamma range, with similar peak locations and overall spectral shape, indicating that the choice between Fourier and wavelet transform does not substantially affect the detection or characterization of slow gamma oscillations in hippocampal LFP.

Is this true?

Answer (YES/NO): NO